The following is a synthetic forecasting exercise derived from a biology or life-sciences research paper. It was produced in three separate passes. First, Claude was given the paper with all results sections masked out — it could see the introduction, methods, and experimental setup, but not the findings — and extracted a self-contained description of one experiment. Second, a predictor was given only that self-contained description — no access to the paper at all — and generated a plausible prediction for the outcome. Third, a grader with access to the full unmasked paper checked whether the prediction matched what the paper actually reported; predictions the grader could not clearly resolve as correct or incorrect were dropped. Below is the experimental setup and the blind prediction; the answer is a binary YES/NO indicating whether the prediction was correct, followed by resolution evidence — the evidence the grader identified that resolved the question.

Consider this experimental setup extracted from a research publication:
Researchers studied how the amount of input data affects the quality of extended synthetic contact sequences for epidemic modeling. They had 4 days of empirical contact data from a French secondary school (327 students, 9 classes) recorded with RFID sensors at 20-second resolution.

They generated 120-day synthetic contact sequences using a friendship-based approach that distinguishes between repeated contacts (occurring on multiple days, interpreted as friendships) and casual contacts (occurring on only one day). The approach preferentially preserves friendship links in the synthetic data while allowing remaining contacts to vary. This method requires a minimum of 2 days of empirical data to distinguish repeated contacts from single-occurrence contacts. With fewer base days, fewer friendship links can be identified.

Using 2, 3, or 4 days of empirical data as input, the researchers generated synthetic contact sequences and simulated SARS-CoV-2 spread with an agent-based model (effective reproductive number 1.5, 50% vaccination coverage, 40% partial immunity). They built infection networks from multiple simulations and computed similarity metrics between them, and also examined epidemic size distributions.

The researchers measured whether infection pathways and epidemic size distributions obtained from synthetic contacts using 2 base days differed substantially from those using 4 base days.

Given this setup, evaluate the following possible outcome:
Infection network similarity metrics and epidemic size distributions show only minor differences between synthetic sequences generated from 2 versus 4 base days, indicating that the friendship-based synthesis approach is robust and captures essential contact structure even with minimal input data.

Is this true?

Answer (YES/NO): YES